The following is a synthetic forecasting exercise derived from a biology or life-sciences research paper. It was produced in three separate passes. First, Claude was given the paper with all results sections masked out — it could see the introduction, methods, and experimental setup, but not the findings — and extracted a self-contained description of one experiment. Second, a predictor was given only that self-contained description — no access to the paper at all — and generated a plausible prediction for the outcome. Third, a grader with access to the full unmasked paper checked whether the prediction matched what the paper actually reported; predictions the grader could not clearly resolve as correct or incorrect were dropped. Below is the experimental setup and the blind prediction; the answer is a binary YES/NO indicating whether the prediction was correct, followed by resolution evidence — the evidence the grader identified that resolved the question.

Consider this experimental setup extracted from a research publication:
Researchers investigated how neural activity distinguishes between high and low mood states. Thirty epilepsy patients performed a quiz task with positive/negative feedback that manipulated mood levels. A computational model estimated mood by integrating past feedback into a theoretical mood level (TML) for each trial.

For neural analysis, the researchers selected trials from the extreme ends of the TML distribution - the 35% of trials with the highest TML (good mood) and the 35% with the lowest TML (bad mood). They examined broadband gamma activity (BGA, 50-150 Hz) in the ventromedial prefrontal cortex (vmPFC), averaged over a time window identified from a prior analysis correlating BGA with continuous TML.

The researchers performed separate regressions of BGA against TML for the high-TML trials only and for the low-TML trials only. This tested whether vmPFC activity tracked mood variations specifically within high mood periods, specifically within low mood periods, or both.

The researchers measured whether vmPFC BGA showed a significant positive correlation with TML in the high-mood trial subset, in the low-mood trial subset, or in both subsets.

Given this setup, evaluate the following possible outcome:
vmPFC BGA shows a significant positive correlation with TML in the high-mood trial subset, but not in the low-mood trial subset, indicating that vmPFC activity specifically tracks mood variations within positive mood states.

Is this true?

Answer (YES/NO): YES